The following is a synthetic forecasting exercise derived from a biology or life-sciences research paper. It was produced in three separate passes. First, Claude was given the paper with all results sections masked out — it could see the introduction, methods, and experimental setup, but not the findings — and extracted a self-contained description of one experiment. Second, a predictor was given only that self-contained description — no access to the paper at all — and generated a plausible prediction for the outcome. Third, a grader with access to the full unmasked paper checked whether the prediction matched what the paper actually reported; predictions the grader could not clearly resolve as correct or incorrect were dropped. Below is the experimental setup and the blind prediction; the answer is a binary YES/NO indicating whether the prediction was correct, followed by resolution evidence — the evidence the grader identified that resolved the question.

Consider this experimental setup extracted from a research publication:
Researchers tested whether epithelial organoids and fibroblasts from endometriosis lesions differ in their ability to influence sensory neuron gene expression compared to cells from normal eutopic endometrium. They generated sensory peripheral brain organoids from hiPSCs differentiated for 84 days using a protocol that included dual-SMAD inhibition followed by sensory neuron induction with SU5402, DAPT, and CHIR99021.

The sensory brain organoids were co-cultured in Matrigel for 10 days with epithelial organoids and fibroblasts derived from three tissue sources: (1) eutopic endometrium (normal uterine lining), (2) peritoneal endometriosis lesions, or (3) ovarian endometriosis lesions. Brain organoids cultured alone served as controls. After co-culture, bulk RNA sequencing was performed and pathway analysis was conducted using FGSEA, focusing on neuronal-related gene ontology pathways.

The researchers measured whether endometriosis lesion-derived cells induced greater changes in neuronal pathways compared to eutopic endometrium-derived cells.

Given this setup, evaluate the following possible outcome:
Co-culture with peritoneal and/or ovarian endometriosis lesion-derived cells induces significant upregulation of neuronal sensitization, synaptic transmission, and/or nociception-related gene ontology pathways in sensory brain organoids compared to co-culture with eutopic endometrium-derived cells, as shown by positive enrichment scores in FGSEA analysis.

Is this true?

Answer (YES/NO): NO